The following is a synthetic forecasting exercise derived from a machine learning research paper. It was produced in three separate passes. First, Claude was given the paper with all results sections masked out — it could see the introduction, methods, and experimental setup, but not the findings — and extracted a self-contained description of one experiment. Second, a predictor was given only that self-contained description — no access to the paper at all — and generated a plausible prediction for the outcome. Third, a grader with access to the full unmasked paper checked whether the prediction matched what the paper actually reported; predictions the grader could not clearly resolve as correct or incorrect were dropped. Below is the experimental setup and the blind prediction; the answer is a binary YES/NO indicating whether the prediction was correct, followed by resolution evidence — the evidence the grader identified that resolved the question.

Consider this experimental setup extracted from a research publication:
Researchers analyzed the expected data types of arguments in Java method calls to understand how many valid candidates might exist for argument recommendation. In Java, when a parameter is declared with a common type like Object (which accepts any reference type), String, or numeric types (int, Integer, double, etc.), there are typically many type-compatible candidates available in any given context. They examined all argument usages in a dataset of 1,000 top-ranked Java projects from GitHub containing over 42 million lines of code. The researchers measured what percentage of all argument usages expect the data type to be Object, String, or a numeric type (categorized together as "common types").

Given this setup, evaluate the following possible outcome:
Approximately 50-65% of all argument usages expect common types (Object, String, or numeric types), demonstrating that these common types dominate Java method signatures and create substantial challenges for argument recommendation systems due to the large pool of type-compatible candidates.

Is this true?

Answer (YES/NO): YES